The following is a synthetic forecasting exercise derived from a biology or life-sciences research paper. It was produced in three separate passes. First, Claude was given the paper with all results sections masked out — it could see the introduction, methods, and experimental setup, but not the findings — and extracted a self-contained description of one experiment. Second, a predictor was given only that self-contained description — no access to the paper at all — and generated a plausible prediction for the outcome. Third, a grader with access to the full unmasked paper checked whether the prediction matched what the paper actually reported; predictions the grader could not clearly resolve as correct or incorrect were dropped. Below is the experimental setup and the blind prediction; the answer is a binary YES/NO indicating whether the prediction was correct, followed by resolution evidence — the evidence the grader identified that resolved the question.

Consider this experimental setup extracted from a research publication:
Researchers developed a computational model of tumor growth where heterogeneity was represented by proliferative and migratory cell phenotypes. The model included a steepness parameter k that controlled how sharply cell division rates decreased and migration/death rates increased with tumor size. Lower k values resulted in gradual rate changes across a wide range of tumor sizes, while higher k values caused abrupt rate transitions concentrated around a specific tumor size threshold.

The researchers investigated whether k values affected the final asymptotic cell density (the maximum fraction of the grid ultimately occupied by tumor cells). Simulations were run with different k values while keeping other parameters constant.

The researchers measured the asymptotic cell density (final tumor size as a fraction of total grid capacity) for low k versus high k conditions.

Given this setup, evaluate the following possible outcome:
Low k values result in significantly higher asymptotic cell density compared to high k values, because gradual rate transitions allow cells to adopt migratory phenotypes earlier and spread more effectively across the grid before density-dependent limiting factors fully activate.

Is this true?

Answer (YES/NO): NO